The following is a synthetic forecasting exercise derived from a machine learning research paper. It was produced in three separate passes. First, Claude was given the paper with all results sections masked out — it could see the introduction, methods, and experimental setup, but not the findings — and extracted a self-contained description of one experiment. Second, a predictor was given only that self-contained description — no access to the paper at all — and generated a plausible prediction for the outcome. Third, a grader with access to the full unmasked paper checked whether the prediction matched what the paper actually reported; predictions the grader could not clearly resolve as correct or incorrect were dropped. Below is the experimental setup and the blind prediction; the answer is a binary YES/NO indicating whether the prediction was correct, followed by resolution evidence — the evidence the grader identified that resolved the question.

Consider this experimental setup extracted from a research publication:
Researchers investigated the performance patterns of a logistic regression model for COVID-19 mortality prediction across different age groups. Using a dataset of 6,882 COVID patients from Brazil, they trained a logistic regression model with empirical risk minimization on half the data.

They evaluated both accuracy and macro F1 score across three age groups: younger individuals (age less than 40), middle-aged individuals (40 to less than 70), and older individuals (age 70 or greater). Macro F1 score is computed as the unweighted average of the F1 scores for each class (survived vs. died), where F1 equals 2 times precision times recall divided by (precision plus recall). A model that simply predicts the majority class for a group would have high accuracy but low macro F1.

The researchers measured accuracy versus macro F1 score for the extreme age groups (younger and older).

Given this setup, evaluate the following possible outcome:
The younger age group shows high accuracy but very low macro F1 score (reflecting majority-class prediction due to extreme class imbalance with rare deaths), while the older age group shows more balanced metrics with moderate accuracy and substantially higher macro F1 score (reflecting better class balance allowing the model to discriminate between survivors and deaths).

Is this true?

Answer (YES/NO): NO